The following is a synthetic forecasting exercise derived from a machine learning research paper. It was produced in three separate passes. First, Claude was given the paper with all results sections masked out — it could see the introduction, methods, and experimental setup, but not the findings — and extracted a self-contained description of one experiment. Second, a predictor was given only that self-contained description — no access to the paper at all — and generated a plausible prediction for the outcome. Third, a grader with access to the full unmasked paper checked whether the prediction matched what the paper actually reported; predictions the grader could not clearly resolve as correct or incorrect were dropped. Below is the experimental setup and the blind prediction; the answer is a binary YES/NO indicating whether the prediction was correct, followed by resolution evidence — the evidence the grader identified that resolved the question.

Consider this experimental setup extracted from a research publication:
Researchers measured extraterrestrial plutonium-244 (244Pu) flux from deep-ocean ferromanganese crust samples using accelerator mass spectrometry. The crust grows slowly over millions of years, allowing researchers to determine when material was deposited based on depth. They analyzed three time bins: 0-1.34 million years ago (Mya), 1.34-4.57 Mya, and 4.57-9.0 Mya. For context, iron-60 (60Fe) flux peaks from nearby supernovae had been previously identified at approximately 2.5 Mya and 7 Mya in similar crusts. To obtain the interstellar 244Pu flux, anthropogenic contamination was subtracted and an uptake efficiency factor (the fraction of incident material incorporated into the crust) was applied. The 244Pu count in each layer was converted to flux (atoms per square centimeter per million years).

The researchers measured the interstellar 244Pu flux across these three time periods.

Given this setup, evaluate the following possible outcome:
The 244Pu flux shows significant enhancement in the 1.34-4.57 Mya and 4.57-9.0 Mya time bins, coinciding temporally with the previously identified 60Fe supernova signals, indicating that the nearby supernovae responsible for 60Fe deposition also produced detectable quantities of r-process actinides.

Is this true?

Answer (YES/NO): NO